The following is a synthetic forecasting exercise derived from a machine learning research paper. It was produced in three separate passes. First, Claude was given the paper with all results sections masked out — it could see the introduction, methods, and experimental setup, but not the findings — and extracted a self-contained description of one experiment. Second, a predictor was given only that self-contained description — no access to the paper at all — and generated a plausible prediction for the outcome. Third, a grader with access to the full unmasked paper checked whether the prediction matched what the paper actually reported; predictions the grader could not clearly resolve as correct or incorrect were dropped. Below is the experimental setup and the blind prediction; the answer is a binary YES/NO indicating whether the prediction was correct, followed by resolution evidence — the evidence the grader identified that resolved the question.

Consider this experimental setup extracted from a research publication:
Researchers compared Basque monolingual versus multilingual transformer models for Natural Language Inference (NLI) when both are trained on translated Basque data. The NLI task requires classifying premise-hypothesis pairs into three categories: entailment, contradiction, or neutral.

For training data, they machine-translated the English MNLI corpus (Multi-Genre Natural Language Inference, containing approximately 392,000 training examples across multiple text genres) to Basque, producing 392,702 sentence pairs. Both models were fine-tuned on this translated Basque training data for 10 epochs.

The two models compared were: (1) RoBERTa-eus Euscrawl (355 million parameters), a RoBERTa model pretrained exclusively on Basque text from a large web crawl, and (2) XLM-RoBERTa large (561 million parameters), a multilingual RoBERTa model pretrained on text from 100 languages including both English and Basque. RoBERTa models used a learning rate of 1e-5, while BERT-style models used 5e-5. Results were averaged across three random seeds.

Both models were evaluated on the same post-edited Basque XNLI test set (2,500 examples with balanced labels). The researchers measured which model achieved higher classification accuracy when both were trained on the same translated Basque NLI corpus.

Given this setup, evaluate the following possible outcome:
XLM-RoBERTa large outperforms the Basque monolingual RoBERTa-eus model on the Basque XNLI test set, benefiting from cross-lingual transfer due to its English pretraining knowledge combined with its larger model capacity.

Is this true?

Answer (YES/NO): YES